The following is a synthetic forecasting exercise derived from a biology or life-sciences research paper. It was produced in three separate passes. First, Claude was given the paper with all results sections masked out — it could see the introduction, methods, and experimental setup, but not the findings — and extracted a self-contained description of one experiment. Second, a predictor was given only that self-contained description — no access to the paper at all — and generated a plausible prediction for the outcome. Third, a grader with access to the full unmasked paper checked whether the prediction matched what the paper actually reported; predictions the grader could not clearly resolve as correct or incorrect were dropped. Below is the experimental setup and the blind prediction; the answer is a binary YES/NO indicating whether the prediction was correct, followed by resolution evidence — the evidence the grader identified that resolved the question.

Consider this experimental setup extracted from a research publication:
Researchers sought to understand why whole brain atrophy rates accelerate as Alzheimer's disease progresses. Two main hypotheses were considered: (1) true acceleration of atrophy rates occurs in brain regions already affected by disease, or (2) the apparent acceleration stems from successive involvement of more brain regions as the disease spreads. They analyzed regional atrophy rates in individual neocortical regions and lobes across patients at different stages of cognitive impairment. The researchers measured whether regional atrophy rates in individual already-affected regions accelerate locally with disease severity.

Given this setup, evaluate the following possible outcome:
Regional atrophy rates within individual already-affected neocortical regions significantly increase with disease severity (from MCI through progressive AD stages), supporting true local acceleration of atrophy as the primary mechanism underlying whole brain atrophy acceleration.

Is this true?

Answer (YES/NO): NO